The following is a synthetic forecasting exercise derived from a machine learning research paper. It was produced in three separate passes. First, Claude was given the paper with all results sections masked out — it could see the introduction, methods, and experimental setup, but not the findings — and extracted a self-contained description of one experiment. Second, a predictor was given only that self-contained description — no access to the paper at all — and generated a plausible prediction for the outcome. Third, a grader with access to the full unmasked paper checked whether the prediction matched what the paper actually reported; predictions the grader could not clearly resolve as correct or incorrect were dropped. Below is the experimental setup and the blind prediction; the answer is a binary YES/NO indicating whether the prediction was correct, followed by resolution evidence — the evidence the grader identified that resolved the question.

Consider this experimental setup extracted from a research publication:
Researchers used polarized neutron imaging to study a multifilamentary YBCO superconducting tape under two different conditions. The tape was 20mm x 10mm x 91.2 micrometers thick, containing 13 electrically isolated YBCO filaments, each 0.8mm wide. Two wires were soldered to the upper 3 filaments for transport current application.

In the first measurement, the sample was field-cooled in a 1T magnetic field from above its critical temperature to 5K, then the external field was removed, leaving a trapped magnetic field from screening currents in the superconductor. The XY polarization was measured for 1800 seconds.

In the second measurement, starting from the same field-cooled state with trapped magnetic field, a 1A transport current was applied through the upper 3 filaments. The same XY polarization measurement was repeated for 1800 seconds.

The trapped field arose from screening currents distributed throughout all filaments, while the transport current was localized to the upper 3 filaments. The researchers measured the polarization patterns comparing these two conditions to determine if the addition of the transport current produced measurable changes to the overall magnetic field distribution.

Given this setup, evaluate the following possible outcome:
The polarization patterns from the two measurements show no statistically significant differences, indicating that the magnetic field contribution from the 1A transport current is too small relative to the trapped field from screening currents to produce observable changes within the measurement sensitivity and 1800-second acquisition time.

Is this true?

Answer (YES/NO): NO